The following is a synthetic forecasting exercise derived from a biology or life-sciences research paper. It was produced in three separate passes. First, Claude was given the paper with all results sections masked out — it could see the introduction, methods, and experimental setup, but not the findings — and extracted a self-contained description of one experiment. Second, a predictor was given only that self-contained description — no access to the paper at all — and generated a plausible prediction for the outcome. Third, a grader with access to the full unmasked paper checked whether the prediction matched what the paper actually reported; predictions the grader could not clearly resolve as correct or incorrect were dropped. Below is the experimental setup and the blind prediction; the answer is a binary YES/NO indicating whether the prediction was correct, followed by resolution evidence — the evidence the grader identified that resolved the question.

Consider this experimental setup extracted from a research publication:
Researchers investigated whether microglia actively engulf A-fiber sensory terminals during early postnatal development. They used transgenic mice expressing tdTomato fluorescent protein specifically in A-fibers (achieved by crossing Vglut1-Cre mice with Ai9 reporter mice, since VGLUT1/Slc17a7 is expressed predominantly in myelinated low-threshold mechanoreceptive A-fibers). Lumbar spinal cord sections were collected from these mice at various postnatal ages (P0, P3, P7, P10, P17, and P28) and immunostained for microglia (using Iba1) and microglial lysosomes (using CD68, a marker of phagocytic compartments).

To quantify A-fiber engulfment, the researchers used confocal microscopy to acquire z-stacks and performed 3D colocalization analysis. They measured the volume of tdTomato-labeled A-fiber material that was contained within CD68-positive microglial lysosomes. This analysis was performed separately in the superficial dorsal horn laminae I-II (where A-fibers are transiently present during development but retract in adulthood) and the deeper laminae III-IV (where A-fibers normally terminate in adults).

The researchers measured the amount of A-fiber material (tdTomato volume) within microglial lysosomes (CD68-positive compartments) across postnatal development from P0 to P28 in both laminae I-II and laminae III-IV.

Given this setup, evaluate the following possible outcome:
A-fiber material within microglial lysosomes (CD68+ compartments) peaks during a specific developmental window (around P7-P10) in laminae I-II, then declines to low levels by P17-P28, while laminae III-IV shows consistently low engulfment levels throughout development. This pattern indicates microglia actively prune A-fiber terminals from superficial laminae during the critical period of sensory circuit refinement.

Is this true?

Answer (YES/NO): NO